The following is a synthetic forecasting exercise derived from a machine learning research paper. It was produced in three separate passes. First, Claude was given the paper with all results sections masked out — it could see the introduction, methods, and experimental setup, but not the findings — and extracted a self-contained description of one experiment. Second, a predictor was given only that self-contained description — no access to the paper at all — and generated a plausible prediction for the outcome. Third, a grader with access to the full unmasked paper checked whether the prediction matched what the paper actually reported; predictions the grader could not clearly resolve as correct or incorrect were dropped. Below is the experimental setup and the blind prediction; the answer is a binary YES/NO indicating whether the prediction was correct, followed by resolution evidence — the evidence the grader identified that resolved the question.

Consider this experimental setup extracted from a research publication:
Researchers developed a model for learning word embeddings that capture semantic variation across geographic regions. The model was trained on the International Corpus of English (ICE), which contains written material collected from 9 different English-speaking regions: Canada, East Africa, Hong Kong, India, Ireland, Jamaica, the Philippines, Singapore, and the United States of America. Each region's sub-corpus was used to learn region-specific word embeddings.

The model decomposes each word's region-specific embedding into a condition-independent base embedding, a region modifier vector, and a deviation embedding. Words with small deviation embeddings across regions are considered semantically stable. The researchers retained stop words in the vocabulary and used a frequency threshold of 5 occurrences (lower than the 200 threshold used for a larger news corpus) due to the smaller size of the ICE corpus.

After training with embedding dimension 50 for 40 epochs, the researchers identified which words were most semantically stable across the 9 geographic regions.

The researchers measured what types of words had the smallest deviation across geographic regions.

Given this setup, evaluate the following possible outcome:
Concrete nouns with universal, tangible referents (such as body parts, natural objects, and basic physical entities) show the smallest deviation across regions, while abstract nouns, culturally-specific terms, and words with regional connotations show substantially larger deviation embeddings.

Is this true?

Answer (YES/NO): NO